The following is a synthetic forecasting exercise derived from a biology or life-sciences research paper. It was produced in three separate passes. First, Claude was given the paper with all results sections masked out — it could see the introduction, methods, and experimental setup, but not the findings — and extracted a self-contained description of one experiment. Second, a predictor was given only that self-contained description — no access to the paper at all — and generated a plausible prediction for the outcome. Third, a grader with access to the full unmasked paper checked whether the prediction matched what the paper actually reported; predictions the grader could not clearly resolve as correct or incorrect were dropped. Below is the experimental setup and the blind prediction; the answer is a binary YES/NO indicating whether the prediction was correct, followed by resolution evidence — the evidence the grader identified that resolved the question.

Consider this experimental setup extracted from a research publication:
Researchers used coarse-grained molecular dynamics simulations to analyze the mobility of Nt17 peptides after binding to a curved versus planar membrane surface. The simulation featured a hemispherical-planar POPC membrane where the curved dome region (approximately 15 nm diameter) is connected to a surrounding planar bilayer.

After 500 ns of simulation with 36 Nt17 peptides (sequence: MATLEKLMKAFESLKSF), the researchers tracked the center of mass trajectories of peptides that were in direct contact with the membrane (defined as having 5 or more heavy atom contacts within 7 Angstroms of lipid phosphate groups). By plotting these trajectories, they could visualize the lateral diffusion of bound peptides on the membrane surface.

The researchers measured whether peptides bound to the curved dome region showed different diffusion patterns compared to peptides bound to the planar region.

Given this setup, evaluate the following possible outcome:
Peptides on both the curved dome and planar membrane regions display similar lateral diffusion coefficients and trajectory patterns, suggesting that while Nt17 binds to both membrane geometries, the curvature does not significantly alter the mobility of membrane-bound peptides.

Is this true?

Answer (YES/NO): NO